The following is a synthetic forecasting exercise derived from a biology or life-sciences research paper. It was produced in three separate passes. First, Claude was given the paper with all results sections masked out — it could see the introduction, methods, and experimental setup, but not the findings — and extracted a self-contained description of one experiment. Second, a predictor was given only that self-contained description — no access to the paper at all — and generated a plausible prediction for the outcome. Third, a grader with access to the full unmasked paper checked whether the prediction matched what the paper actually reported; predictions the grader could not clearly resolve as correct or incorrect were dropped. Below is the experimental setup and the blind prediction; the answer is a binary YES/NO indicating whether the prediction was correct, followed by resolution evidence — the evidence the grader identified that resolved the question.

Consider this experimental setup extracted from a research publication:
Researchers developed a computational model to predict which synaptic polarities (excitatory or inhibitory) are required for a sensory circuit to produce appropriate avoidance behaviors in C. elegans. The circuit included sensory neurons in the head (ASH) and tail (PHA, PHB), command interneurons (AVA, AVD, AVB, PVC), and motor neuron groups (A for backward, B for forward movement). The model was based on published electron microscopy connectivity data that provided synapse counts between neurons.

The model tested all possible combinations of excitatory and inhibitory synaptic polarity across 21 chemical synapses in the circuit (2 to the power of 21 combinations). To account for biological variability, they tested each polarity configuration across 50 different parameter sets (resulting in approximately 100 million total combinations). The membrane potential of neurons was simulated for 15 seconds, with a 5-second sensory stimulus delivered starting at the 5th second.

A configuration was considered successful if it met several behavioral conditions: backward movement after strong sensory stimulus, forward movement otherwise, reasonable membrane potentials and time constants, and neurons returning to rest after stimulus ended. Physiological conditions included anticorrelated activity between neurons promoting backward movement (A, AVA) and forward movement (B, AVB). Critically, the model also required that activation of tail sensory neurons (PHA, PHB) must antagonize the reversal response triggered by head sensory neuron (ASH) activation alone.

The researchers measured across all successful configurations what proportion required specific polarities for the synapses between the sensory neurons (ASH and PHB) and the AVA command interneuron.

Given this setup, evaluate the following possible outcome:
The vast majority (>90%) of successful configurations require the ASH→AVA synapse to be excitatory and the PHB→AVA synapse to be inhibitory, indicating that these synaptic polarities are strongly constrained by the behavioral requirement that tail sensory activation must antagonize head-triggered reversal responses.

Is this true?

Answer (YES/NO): YES